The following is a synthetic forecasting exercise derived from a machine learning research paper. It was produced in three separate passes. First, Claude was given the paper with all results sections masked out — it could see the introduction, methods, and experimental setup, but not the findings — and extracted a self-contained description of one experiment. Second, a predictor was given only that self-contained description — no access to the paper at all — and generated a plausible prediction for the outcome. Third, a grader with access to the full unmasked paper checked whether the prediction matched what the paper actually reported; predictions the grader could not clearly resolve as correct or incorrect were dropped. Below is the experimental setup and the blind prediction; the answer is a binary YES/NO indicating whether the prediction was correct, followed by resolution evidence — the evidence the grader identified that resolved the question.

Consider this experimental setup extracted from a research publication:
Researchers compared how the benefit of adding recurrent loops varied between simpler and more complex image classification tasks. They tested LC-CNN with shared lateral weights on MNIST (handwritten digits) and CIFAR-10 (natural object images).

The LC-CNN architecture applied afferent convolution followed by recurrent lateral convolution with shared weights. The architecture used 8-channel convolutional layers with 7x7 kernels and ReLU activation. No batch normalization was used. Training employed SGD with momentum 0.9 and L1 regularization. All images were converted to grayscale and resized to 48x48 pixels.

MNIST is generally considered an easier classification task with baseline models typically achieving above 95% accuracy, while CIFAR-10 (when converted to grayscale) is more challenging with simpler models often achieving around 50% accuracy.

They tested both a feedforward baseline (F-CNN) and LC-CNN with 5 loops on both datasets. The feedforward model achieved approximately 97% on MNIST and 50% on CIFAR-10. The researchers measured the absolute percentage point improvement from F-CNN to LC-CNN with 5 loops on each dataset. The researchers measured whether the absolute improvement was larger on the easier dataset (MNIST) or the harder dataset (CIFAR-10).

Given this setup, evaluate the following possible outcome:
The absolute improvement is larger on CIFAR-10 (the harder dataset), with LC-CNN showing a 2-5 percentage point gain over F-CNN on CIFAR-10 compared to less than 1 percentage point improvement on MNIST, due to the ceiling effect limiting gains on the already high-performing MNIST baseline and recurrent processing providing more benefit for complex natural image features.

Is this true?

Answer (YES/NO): NO